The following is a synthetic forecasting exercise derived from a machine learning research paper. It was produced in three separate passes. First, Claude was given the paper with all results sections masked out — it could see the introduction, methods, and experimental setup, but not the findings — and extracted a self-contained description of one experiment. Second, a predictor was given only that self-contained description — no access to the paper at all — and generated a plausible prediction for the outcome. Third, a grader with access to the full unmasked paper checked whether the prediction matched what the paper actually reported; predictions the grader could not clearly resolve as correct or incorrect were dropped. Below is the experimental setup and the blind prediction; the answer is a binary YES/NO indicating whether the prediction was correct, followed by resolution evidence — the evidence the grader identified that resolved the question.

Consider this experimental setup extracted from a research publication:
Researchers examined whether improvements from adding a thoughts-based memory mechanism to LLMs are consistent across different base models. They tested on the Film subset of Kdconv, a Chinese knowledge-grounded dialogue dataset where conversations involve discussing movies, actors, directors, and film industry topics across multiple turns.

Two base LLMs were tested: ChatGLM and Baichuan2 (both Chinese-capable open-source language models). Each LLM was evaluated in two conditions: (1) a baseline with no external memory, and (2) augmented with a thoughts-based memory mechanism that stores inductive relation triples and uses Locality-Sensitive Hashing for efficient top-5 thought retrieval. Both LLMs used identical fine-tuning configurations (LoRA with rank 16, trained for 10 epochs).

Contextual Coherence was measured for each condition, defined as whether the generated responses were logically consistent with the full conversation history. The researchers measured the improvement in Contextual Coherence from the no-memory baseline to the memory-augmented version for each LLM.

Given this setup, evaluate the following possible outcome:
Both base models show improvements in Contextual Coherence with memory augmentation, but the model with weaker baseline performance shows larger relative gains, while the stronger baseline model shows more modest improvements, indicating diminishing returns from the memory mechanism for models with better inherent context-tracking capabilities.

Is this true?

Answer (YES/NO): YES